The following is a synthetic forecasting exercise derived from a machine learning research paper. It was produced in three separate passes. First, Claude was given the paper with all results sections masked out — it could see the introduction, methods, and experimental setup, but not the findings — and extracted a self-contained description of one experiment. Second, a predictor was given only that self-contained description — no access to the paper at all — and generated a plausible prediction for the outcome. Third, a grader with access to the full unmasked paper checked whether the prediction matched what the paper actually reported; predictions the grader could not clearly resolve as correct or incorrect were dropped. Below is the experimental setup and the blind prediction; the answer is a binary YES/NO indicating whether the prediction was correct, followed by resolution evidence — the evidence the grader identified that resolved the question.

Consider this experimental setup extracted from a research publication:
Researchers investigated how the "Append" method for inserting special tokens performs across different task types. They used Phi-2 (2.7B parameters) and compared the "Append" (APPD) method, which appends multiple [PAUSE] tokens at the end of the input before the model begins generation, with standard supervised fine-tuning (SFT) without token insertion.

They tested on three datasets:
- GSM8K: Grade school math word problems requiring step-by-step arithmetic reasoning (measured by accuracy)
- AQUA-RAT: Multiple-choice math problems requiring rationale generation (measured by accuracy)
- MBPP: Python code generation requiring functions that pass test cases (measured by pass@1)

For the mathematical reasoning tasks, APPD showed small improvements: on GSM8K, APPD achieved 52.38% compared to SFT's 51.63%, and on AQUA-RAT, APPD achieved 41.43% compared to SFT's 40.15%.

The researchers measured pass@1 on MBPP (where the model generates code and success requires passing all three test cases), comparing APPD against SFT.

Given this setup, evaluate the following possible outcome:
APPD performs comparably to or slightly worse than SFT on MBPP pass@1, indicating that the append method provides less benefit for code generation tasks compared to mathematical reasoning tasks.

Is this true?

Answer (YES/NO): NO